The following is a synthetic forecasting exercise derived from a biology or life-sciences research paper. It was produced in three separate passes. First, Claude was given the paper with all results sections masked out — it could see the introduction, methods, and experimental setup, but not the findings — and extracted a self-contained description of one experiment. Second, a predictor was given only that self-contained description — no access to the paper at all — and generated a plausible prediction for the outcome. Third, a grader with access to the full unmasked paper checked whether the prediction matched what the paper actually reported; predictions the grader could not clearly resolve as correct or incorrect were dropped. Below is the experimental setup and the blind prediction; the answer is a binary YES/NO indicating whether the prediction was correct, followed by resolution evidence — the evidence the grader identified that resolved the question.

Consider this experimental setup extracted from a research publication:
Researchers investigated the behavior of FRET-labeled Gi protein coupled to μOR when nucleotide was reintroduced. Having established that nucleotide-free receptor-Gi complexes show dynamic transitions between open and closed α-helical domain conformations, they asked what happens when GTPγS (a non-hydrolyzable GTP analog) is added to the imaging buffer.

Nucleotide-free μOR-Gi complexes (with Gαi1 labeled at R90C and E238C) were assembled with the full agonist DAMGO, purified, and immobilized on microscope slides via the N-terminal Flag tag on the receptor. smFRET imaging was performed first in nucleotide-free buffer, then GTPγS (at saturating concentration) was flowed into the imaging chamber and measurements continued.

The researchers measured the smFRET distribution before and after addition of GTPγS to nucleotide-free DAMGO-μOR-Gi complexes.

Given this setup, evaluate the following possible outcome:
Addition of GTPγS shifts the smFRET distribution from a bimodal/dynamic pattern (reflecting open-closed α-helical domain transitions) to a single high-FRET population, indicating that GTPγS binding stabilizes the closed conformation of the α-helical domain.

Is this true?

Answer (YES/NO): NO